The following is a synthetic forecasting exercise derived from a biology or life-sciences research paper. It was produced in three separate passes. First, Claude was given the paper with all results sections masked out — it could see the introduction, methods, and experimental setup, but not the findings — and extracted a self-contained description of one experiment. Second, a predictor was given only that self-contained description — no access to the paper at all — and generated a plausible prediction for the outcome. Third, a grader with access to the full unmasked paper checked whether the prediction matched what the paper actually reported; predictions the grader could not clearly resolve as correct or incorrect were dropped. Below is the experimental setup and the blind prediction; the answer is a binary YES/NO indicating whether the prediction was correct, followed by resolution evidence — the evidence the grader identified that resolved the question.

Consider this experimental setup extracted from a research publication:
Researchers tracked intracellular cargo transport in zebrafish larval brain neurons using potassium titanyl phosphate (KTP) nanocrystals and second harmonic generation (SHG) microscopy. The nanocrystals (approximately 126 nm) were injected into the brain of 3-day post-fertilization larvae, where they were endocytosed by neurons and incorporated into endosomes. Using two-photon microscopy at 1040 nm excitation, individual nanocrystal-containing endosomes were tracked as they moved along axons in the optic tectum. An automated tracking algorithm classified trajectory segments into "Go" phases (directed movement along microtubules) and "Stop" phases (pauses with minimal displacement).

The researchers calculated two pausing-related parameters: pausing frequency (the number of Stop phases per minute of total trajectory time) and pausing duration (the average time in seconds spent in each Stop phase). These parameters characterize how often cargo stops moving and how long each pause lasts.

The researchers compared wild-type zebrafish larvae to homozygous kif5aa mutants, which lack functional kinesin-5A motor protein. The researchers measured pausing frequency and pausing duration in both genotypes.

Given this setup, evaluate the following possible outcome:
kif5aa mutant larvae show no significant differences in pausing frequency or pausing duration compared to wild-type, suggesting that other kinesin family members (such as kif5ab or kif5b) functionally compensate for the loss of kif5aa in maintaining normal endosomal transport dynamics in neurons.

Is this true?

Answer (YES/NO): NO